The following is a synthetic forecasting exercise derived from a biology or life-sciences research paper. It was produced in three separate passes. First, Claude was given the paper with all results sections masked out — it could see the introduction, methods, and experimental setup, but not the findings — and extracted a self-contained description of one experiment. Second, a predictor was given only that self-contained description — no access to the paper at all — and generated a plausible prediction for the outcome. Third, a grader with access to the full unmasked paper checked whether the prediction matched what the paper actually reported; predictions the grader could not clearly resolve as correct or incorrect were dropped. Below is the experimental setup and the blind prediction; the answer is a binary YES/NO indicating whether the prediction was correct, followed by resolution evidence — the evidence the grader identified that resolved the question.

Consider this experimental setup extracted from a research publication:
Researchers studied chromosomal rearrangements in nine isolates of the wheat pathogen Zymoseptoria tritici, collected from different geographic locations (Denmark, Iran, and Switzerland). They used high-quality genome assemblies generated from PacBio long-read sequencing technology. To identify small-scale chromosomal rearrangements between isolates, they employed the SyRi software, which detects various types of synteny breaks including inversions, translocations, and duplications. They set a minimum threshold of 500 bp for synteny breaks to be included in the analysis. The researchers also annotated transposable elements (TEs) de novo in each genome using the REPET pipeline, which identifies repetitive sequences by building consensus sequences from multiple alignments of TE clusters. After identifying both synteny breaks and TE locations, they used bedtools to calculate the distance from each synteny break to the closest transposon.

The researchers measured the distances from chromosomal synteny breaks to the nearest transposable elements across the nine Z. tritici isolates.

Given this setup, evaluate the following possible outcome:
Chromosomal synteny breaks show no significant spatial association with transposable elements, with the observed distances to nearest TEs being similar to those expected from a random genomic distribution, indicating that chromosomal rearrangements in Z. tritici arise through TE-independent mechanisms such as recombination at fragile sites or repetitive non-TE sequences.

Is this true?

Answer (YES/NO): NO